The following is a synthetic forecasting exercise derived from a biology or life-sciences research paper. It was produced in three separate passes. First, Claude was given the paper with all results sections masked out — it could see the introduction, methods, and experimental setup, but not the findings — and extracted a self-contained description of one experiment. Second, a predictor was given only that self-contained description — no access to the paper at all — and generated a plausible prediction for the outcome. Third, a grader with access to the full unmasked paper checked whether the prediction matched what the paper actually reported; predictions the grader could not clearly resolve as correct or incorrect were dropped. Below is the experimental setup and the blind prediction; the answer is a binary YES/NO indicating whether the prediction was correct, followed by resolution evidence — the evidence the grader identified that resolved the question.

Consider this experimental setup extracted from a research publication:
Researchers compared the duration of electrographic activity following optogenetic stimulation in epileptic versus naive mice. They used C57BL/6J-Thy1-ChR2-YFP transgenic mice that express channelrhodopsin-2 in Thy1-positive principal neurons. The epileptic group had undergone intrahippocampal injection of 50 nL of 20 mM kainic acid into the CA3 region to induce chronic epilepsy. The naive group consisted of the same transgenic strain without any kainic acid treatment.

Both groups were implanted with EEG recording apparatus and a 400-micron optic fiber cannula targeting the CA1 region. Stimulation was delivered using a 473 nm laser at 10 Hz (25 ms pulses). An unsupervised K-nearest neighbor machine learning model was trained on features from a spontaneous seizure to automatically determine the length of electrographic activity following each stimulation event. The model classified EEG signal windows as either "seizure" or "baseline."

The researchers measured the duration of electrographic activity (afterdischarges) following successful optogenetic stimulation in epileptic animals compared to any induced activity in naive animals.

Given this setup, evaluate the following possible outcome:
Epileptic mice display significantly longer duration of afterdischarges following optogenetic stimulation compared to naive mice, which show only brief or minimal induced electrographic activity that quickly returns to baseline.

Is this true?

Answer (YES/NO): NO